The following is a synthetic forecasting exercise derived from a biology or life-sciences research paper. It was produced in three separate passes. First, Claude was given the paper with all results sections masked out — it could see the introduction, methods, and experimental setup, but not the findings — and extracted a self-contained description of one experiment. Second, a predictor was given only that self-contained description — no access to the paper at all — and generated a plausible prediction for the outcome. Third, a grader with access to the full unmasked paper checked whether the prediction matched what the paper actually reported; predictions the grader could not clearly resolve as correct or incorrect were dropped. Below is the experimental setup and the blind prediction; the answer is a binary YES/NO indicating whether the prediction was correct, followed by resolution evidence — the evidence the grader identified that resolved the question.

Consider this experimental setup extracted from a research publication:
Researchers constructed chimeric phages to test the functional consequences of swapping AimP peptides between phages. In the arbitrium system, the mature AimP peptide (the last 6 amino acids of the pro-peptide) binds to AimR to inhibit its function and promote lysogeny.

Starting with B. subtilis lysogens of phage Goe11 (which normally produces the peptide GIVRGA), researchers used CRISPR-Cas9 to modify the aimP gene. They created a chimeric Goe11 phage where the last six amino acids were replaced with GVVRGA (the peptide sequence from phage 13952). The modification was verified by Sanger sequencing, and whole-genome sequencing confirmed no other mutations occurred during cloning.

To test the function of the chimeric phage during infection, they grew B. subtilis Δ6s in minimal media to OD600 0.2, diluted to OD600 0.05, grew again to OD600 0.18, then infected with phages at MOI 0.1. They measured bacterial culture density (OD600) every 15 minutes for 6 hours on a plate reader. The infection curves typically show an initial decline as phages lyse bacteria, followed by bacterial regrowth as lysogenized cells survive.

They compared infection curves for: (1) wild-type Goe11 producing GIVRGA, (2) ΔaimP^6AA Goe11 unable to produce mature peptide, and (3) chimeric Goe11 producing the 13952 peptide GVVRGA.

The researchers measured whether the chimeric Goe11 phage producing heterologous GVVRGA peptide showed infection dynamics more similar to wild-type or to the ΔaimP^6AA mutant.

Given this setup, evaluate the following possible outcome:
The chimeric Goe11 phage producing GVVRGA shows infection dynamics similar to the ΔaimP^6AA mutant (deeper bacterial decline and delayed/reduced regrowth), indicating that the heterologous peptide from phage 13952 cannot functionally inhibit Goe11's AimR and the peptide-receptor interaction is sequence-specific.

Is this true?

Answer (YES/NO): NO